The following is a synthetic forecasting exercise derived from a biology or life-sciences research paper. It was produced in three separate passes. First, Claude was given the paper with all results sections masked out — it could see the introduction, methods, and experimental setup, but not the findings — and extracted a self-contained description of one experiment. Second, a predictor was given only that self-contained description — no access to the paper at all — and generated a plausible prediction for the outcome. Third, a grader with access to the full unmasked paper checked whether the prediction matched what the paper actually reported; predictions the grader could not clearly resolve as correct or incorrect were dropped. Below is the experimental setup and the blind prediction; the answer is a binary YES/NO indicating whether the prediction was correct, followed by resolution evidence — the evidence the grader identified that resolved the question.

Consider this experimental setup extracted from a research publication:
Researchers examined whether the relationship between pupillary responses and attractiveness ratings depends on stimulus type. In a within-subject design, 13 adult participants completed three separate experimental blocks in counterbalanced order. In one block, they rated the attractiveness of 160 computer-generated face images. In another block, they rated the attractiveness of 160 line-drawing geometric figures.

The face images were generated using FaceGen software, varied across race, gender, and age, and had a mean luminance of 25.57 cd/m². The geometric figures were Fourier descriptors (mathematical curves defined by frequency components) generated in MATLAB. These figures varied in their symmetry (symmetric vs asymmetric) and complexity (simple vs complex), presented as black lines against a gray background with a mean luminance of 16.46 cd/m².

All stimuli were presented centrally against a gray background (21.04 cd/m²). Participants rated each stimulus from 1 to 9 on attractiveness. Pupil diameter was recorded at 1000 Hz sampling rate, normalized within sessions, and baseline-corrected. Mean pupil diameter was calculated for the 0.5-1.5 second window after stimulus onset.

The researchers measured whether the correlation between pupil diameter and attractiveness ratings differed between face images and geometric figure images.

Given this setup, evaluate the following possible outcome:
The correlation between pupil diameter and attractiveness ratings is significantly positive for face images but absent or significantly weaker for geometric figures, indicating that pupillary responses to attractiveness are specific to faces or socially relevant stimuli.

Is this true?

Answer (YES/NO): NO